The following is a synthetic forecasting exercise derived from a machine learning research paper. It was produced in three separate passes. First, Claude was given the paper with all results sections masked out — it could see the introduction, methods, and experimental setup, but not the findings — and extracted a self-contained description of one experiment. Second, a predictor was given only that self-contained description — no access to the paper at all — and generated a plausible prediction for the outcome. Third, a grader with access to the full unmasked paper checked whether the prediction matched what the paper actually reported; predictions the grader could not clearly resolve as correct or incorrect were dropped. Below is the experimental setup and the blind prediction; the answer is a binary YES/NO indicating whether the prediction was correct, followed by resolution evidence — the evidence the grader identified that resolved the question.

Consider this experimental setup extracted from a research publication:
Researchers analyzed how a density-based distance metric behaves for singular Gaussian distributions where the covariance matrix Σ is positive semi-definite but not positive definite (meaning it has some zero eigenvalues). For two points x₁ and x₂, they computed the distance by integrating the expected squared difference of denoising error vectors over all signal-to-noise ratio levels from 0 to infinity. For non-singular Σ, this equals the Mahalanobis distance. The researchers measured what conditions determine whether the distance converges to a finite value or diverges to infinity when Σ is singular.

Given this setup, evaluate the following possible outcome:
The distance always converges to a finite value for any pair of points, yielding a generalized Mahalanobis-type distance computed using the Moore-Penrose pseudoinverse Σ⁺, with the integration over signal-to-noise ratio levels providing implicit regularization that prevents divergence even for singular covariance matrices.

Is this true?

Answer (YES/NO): NO